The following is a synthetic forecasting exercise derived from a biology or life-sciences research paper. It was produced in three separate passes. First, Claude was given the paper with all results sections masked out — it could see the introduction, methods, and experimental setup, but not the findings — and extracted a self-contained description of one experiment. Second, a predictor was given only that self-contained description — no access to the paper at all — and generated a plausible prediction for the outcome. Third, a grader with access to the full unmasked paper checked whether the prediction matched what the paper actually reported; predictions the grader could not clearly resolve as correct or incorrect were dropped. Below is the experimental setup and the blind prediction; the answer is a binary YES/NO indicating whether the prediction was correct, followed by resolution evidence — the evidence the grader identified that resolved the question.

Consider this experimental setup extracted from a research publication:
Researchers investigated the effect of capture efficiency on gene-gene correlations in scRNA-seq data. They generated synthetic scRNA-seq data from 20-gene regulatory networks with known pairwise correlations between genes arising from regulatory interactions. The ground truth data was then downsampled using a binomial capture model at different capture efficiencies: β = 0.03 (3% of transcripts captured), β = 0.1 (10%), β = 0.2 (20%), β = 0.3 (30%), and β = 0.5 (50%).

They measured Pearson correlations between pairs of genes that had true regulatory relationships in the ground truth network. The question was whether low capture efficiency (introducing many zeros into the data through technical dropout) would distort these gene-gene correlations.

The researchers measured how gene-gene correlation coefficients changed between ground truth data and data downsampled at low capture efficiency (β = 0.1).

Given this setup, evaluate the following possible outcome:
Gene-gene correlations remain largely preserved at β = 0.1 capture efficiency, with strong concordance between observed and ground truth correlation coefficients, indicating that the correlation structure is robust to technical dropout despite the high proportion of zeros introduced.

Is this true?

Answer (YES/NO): NO